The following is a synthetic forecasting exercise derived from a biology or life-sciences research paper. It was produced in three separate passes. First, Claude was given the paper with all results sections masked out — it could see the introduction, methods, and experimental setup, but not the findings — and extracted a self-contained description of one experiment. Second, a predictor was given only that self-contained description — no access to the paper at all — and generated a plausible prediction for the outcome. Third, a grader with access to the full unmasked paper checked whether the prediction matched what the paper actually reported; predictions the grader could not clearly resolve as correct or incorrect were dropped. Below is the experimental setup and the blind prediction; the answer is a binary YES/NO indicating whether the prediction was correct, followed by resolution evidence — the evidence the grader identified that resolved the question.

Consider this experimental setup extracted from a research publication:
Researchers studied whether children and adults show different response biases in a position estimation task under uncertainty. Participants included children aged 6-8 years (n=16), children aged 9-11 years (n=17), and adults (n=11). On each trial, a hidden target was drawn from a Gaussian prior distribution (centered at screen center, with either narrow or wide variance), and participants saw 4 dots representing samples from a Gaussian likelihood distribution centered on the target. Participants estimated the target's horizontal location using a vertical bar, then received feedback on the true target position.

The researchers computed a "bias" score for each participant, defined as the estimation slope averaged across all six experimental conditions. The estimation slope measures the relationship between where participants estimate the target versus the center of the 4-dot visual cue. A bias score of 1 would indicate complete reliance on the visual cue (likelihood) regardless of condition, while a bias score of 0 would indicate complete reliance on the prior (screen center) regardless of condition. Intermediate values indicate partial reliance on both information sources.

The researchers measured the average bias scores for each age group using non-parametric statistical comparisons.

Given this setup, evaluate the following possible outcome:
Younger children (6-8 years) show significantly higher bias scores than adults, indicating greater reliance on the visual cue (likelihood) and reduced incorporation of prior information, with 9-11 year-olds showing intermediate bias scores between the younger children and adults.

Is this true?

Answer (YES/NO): NO